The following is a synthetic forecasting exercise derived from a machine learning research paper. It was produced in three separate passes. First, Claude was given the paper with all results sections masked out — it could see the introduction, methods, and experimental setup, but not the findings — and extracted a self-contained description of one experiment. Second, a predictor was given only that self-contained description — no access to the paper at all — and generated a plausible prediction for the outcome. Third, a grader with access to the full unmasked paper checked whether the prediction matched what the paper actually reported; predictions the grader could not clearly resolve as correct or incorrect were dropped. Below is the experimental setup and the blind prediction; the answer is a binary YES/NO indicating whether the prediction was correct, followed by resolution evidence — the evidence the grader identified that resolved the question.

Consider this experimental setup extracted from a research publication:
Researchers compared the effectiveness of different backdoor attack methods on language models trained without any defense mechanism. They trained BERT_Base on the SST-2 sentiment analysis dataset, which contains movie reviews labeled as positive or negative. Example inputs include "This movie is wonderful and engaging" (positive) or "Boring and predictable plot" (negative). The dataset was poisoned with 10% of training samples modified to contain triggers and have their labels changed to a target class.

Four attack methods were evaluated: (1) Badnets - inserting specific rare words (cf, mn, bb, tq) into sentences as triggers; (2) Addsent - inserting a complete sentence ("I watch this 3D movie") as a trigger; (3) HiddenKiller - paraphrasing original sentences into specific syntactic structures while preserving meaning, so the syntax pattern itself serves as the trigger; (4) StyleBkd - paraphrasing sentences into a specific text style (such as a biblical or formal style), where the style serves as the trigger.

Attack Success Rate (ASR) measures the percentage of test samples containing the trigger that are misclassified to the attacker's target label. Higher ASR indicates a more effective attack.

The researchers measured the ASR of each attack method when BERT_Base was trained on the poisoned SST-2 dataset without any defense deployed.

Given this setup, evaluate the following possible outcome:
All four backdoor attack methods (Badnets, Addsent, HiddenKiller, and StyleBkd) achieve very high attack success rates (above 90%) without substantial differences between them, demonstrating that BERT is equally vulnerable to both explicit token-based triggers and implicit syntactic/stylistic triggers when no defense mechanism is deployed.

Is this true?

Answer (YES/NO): NO